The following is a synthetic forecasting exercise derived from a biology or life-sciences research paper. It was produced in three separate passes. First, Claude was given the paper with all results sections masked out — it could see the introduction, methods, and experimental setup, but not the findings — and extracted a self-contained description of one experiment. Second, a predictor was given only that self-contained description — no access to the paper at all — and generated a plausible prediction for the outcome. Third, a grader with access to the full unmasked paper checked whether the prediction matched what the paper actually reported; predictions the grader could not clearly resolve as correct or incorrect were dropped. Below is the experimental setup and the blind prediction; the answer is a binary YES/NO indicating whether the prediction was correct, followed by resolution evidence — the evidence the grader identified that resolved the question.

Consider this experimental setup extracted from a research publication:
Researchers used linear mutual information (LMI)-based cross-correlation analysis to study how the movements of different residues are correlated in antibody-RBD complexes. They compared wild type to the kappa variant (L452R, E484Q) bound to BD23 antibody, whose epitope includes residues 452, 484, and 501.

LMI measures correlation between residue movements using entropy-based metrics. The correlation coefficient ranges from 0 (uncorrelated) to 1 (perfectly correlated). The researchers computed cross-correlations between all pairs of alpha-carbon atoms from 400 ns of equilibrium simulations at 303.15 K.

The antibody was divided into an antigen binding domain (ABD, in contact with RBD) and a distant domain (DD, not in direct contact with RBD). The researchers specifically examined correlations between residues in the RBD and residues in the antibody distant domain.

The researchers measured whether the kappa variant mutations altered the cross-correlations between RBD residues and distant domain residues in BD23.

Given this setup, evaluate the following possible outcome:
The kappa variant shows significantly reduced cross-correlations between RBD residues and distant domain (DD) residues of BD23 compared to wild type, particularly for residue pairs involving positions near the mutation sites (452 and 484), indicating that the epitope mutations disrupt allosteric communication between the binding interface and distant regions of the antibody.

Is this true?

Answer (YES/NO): NO